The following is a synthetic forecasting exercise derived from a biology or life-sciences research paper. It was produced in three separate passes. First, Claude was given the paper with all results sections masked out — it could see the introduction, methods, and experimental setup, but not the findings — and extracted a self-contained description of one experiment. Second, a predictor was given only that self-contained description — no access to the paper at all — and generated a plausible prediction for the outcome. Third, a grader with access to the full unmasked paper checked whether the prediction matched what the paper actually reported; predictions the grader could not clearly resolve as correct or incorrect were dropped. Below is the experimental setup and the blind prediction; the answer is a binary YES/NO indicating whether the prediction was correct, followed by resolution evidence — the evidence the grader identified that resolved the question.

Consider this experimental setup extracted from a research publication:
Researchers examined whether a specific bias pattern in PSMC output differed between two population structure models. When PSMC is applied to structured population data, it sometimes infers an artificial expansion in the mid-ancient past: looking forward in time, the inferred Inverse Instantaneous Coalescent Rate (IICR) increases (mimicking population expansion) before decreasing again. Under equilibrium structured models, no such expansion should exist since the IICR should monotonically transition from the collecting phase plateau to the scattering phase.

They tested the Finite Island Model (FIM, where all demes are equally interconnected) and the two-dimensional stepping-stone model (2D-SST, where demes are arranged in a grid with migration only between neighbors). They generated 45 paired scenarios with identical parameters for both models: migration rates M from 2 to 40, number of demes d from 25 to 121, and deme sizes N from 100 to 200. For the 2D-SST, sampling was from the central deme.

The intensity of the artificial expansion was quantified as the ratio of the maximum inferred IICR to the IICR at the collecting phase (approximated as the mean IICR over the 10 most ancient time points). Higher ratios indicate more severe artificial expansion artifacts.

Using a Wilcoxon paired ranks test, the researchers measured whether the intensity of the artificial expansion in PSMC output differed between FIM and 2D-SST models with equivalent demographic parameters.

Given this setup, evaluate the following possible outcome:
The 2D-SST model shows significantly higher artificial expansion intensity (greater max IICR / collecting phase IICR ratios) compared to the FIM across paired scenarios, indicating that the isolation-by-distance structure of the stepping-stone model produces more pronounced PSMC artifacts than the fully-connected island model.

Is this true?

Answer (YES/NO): NO